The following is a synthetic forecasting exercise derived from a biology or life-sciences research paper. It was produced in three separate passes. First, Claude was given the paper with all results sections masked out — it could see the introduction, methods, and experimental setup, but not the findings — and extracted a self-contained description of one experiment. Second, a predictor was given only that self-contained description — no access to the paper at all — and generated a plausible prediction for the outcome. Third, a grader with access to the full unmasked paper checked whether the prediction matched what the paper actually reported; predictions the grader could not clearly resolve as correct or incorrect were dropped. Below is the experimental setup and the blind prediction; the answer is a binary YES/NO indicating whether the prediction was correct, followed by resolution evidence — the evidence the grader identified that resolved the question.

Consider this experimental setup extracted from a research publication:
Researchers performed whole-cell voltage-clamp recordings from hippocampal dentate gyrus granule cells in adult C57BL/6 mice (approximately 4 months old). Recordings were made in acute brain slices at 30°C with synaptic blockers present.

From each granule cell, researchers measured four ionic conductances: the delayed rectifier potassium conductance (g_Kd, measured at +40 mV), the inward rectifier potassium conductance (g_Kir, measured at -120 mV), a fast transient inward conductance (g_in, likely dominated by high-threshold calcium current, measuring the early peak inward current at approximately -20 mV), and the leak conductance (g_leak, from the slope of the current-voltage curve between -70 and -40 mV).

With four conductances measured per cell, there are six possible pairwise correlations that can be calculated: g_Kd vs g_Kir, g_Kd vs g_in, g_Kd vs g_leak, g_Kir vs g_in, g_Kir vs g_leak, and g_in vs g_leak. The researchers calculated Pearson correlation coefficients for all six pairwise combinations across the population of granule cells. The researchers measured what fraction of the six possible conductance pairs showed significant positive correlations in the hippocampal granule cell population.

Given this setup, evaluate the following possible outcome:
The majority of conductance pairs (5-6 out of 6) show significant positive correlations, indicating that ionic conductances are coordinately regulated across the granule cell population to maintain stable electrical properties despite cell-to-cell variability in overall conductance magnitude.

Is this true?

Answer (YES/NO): NO